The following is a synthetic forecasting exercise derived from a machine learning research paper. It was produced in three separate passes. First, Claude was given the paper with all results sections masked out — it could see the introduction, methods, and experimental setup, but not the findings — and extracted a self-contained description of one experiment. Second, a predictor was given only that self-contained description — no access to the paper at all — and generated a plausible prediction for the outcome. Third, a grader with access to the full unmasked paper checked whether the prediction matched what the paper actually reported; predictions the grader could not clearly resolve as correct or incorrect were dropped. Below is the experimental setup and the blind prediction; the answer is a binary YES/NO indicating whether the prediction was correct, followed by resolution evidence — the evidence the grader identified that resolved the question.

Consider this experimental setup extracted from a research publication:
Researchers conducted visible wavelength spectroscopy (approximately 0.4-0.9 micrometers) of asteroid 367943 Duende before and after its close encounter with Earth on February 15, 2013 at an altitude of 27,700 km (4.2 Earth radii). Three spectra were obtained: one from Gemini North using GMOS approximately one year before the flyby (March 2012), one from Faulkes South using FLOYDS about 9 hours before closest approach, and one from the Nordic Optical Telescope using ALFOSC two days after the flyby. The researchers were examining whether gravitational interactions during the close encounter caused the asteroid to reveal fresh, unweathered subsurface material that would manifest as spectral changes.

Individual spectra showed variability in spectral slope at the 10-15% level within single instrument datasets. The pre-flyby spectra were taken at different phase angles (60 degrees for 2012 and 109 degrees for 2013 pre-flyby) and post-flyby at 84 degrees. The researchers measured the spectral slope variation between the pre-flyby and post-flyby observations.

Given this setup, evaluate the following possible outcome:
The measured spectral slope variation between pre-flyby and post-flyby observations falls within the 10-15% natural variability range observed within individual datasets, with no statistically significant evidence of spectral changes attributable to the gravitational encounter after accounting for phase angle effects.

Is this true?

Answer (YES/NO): YES